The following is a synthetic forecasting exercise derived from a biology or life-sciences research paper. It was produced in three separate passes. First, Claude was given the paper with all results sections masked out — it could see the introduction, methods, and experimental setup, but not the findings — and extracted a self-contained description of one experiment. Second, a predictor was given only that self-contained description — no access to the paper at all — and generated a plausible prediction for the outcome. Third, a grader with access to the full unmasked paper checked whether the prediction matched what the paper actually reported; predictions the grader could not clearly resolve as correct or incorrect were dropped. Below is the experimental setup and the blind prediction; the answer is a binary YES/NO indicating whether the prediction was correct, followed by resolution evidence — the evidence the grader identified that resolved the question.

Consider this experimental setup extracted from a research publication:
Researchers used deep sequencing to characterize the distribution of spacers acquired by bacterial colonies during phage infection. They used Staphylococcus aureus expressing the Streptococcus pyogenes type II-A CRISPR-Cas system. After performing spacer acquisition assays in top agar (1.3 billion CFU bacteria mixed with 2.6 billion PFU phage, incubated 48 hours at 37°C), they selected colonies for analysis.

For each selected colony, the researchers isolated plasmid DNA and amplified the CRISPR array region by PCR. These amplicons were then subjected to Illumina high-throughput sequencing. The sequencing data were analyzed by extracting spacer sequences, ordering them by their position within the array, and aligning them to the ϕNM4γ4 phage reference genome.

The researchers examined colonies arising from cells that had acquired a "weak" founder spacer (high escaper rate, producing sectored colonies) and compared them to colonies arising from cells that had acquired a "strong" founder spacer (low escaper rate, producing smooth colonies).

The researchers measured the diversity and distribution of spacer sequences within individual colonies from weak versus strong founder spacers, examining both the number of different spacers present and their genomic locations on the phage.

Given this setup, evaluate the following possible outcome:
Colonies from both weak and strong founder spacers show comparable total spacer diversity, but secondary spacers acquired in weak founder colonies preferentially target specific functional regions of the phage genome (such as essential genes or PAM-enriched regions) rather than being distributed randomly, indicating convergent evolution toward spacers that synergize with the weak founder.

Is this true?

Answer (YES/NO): NO